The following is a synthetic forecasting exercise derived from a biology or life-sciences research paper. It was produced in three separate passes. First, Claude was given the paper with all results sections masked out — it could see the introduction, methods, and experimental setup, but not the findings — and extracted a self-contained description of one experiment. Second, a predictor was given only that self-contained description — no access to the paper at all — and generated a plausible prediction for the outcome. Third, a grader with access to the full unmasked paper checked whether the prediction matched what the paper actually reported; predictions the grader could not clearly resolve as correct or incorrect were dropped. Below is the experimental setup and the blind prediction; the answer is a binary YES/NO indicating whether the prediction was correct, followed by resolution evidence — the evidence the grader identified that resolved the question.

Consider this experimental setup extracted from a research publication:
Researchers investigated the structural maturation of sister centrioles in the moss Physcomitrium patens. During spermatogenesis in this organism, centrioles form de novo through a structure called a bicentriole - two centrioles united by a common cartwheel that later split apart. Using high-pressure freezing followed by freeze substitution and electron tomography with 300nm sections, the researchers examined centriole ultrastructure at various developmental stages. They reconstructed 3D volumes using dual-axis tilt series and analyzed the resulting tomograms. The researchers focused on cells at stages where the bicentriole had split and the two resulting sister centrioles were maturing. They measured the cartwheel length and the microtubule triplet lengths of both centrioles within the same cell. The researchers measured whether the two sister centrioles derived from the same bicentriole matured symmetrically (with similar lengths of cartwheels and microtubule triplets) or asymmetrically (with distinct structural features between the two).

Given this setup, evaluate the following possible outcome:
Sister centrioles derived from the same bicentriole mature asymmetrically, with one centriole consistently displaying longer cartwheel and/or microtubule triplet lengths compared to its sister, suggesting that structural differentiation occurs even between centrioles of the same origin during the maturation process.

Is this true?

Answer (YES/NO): YES